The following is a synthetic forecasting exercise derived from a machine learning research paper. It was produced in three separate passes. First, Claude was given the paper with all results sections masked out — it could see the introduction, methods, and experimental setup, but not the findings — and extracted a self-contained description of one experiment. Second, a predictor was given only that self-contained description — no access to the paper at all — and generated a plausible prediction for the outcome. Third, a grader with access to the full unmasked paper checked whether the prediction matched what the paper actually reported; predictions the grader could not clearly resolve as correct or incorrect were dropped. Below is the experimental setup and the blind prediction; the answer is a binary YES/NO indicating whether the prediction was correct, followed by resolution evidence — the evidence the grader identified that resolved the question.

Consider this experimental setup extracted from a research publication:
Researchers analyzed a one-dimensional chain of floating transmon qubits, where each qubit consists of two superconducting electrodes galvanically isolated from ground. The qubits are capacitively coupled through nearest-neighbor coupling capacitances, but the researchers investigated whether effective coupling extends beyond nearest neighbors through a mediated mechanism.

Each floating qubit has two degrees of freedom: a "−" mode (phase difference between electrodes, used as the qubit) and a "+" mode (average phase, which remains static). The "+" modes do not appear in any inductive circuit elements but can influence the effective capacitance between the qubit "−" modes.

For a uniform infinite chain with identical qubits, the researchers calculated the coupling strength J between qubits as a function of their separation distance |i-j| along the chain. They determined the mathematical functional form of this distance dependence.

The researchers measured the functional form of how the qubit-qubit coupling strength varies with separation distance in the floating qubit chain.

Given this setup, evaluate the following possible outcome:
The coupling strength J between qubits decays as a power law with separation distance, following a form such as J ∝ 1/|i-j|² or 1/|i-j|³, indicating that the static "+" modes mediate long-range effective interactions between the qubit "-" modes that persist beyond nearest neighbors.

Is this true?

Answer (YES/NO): NO